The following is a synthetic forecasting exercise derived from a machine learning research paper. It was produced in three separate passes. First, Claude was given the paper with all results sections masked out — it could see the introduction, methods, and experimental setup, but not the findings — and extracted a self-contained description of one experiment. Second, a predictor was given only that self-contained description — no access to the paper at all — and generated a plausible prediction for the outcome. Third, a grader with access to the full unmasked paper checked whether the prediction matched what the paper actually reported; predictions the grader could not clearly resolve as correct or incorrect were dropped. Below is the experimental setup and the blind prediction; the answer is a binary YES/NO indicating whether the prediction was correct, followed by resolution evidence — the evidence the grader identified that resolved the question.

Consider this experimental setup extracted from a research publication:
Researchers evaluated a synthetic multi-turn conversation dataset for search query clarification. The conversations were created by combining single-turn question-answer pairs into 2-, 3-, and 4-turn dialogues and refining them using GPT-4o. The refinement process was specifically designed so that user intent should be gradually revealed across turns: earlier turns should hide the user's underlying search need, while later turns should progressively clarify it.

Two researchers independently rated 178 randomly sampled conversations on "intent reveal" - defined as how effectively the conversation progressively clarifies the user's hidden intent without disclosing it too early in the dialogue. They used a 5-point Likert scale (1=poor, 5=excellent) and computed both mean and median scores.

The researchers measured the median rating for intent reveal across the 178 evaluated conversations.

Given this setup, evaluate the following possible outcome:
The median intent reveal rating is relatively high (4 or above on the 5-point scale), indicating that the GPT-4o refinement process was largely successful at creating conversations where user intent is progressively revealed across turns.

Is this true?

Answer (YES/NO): YES